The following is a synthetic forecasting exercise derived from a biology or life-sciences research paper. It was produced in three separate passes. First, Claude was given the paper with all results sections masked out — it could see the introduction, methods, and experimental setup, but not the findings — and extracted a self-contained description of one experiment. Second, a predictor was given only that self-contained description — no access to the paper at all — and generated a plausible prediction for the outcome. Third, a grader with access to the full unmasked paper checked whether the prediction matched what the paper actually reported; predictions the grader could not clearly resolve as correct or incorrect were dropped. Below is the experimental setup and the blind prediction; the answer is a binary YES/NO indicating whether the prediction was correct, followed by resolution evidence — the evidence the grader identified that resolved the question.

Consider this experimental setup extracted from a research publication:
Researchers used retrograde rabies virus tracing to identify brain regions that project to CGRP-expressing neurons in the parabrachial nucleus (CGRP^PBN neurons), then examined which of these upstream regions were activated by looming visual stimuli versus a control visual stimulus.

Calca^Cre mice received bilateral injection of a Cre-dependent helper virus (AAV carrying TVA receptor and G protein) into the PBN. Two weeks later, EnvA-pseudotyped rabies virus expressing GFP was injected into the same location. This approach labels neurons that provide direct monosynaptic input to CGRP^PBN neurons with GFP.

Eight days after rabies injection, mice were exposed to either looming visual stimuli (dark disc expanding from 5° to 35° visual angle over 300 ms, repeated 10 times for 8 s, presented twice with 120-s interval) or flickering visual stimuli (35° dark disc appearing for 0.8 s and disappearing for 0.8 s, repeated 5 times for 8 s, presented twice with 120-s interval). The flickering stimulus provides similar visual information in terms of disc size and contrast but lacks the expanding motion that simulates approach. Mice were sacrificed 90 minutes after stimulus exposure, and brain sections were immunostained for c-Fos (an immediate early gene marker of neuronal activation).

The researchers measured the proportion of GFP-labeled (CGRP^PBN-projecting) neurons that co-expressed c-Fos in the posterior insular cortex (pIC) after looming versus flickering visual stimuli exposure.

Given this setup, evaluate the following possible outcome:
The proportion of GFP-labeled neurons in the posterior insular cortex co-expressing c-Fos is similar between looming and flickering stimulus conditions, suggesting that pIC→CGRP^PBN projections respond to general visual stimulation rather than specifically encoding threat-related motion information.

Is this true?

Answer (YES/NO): NO